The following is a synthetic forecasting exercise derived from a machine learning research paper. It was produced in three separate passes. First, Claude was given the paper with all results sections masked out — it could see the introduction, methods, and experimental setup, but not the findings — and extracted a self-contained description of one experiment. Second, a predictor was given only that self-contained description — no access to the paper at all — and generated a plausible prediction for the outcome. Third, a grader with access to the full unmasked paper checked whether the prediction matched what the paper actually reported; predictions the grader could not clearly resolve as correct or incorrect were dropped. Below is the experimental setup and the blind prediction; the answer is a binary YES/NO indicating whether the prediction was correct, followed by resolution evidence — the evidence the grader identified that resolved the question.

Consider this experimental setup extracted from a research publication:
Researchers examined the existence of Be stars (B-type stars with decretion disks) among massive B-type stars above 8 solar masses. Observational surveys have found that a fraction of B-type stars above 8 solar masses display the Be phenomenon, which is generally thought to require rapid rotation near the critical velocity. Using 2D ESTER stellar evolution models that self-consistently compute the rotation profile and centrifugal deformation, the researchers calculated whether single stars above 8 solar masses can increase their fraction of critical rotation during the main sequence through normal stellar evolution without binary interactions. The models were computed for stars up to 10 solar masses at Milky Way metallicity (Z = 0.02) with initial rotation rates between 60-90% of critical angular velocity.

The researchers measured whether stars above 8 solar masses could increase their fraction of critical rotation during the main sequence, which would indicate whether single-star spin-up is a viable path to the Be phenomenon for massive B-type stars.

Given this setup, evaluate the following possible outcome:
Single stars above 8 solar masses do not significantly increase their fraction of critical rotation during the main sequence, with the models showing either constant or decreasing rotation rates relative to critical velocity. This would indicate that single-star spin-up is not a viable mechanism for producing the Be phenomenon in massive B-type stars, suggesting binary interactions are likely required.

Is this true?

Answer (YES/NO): YES